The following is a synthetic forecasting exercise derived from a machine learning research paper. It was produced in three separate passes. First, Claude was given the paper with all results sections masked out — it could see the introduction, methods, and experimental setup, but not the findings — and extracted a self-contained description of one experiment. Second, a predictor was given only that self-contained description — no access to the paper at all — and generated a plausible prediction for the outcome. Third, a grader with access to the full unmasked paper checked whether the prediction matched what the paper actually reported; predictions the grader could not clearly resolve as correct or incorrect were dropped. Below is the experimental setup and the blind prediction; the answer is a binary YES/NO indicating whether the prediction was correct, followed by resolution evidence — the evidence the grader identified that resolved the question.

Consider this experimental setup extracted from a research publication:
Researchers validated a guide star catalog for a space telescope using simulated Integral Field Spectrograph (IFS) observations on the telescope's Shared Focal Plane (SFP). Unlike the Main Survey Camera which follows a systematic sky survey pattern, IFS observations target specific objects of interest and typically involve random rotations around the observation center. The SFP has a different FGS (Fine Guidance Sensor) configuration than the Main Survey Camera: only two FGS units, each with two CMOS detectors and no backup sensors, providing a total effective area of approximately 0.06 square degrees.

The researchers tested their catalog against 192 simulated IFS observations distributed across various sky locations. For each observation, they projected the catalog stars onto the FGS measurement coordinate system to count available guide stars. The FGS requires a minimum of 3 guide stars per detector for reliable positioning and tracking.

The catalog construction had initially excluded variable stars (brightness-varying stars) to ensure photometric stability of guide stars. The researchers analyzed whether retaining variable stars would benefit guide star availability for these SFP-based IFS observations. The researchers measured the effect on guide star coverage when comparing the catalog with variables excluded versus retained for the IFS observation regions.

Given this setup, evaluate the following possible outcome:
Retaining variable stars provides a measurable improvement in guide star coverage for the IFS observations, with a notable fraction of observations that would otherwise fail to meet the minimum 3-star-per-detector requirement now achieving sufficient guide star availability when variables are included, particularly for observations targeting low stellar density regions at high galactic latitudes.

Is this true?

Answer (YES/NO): NO